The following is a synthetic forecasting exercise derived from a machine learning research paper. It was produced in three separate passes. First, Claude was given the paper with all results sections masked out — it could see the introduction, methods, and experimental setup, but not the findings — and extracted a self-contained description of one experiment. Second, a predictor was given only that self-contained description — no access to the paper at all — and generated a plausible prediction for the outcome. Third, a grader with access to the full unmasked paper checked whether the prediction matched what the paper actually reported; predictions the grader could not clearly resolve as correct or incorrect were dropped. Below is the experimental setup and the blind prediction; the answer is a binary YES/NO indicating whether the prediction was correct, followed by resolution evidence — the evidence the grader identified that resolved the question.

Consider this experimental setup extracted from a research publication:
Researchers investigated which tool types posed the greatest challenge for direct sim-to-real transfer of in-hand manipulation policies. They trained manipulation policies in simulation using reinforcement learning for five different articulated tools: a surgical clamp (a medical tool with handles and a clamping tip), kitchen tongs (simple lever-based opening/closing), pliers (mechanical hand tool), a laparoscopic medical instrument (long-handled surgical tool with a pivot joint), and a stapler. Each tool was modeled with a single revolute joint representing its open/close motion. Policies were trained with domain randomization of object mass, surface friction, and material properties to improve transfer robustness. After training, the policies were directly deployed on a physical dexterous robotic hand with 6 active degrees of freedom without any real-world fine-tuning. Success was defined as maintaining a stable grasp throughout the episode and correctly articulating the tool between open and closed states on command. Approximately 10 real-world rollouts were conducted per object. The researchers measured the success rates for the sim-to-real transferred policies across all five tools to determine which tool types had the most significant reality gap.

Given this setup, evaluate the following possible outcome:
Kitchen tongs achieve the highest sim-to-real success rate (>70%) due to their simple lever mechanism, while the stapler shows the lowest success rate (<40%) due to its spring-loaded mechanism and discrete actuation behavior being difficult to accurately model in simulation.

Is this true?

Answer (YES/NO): NO